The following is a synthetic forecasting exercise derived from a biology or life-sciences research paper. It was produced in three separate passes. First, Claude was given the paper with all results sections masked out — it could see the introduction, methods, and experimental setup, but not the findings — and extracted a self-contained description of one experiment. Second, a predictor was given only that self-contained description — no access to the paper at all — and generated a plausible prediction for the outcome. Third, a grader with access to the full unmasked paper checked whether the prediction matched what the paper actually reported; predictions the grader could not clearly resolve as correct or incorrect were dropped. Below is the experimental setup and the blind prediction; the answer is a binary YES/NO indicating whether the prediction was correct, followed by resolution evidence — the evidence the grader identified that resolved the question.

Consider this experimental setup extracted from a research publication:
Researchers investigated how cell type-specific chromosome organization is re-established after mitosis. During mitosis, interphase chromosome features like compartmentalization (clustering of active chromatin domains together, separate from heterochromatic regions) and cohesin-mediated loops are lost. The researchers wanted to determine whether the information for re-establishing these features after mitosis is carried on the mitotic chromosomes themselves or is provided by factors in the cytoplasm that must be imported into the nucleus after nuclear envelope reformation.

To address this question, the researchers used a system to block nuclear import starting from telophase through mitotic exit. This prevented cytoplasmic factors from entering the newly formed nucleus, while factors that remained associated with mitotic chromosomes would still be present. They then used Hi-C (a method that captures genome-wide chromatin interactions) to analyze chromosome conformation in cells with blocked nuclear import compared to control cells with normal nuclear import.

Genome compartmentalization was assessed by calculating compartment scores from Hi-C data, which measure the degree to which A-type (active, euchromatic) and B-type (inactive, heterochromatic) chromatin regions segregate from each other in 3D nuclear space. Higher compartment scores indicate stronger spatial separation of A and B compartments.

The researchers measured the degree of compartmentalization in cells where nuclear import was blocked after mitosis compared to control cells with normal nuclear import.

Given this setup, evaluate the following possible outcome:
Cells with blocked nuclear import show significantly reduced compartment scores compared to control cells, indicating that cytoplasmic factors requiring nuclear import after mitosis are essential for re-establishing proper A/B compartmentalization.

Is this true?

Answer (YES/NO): NO